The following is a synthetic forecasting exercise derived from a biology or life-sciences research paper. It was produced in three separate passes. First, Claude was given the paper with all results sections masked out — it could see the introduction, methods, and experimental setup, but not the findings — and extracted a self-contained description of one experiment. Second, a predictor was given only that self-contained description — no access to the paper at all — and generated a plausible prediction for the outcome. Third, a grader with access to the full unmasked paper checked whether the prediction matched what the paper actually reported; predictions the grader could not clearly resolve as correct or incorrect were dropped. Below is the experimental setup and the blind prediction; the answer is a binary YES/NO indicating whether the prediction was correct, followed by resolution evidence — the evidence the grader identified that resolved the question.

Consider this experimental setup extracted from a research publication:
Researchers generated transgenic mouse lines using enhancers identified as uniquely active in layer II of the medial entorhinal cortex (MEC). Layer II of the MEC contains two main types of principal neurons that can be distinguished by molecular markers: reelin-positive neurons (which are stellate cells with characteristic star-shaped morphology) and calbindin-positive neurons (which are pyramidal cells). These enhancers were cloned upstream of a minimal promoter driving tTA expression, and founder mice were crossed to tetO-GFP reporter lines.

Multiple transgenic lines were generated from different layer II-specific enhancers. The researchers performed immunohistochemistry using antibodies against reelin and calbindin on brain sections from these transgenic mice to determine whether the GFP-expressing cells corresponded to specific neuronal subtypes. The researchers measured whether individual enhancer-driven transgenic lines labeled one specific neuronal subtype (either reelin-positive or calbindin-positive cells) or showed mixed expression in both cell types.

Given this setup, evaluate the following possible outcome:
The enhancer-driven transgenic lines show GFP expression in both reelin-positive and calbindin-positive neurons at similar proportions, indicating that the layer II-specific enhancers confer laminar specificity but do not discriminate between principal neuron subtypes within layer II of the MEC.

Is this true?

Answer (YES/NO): NO